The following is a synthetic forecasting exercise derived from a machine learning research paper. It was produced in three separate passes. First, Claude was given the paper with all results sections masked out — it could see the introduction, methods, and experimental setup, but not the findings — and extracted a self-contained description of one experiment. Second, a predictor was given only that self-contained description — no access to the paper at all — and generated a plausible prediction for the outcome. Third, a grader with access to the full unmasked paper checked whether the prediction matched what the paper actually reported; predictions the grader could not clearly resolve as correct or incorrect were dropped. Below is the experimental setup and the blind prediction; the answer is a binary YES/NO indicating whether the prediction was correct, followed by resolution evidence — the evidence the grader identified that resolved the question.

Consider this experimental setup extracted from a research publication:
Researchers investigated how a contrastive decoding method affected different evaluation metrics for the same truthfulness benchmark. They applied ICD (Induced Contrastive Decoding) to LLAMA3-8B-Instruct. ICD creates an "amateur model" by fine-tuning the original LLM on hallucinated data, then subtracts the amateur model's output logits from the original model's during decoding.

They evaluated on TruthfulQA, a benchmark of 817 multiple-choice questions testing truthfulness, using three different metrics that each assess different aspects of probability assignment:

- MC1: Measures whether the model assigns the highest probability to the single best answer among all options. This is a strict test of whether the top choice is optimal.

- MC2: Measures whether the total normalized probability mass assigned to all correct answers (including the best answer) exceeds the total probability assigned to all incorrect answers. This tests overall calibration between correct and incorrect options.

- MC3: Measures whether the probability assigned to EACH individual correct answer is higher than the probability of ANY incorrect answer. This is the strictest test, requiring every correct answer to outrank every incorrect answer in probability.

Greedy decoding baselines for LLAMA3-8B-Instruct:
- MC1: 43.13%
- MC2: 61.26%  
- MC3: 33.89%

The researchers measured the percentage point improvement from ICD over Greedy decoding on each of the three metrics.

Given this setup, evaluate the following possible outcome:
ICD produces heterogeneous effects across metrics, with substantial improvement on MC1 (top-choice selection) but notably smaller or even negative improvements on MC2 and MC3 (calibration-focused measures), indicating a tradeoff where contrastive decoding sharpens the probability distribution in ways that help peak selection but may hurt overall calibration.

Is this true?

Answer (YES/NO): NO